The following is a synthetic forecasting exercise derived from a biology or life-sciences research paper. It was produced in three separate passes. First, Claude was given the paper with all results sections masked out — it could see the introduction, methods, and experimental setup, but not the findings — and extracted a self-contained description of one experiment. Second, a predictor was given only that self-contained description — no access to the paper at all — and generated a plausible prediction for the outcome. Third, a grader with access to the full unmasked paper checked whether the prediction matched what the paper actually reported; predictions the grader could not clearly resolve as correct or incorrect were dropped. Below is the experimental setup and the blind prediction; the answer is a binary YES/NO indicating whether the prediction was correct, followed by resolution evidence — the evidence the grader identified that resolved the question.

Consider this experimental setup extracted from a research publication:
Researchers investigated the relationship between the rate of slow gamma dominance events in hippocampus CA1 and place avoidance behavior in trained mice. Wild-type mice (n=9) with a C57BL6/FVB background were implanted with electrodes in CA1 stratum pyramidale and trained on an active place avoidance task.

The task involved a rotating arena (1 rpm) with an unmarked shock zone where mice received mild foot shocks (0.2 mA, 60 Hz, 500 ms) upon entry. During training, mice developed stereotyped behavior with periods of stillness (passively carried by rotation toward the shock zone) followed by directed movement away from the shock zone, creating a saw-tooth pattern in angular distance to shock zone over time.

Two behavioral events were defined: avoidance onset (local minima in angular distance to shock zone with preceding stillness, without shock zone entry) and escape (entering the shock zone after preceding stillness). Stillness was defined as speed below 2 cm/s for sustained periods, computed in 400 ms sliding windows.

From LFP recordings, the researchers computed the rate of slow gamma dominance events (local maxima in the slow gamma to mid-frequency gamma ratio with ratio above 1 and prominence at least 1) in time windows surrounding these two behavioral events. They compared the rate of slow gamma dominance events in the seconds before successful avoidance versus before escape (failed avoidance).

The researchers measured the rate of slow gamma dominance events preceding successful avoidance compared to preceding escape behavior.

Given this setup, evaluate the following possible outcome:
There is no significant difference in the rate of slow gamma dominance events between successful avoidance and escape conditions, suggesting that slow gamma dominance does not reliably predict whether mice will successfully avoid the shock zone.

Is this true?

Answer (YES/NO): NO